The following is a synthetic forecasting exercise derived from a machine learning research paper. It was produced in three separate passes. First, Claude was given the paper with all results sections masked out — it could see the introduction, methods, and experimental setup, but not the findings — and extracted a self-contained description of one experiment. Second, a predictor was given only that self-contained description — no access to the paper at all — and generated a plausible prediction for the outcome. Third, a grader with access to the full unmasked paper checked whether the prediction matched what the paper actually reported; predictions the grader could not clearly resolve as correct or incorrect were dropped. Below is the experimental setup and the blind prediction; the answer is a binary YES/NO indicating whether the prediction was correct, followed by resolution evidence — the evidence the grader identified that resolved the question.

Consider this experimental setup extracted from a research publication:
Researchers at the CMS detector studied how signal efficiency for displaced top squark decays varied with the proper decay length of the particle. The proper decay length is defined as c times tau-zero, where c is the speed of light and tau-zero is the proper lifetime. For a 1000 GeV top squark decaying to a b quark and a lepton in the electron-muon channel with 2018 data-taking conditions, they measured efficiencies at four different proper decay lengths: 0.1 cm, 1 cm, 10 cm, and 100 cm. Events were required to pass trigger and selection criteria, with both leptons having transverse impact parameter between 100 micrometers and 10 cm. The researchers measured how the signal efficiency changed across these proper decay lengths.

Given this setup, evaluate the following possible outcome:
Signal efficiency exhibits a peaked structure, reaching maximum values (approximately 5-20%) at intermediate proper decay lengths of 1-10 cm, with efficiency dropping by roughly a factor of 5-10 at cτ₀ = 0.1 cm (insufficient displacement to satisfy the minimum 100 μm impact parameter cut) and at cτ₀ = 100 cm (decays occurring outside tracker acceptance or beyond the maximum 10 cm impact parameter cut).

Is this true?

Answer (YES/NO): NO